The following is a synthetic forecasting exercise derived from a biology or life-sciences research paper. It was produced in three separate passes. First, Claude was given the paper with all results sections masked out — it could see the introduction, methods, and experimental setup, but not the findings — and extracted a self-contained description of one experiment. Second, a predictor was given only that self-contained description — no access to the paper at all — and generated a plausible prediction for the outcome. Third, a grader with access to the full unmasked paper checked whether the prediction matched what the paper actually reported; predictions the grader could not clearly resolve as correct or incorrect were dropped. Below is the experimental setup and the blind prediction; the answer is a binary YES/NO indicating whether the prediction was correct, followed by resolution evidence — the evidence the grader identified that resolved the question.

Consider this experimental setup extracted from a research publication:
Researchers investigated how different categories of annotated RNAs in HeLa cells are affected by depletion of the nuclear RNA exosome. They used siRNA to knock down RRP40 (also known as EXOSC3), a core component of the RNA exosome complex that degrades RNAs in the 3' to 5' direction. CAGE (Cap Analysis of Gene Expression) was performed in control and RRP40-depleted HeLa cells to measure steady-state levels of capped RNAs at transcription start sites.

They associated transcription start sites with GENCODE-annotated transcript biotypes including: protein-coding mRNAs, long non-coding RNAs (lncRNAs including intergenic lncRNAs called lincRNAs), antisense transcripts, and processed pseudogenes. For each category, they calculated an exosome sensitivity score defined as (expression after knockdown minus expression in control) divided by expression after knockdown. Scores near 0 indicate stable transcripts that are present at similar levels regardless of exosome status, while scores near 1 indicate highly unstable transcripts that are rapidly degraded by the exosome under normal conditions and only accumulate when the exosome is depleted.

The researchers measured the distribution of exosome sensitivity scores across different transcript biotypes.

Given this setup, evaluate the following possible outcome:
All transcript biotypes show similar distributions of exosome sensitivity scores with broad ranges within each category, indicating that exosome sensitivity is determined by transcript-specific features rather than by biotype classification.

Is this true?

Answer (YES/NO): NO